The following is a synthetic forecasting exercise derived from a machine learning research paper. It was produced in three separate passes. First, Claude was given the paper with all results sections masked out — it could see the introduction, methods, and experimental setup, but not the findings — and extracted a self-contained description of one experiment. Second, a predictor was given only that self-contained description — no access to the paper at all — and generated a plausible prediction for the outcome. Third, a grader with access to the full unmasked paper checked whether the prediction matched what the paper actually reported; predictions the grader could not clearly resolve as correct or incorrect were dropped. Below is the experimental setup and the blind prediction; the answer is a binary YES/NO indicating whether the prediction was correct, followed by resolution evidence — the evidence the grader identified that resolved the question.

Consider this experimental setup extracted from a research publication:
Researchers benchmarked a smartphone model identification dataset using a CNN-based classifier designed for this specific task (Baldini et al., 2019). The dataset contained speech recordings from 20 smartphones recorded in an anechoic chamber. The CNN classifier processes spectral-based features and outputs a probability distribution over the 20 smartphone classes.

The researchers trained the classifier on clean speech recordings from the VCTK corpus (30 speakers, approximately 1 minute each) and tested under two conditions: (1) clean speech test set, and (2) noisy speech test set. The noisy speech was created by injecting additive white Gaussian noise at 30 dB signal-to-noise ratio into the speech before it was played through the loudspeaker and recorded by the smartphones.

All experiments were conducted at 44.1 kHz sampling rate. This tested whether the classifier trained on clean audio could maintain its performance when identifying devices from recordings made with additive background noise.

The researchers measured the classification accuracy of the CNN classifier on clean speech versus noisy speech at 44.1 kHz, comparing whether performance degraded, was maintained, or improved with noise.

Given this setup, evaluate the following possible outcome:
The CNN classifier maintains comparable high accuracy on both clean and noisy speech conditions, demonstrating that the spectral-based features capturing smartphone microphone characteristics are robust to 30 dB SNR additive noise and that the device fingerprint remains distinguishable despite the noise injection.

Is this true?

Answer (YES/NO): YES